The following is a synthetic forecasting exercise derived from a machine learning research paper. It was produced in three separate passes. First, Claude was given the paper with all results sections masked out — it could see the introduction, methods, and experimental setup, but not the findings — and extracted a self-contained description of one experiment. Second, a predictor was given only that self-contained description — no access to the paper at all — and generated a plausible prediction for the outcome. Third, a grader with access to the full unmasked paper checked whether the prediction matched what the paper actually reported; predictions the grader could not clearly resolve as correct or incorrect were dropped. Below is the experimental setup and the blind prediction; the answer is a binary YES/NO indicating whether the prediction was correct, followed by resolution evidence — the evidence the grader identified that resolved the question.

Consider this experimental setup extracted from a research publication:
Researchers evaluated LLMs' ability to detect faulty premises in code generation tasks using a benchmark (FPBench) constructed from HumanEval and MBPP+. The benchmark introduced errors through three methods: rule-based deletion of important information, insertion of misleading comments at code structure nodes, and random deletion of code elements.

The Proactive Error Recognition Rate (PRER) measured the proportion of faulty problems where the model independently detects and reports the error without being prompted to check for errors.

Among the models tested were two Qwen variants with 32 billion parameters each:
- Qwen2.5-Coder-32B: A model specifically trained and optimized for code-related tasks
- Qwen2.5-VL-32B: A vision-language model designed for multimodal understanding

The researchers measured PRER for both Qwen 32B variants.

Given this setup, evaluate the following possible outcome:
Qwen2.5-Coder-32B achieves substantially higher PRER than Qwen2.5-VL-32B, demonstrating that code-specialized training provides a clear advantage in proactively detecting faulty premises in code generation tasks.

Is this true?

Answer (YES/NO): NO